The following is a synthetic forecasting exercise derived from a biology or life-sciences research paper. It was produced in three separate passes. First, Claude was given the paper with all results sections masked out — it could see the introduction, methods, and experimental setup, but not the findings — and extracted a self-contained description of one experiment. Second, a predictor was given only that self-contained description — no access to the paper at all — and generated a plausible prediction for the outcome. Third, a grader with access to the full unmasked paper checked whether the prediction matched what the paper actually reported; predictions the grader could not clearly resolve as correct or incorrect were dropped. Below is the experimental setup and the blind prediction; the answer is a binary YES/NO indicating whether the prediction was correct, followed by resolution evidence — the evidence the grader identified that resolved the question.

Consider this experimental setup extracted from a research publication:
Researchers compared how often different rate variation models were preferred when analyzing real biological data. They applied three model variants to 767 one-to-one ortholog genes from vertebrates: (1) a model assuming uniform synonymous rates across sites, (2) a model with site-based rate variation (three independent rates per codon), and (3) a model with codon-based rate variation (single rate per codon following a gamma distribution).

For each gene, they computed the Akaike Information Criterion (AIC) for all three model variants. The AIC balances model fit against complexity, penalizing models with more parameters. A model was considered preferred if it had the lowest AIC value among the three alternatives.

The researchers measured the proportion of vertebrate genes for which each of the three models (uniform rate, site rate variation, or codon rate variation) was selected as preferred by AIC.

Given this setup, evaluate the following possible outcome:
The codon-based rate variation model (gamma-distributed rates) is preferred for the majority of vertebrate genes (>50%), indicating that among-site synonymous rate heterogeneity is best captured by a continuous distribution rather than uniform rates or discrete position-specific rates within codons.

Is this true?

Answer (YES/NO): YES